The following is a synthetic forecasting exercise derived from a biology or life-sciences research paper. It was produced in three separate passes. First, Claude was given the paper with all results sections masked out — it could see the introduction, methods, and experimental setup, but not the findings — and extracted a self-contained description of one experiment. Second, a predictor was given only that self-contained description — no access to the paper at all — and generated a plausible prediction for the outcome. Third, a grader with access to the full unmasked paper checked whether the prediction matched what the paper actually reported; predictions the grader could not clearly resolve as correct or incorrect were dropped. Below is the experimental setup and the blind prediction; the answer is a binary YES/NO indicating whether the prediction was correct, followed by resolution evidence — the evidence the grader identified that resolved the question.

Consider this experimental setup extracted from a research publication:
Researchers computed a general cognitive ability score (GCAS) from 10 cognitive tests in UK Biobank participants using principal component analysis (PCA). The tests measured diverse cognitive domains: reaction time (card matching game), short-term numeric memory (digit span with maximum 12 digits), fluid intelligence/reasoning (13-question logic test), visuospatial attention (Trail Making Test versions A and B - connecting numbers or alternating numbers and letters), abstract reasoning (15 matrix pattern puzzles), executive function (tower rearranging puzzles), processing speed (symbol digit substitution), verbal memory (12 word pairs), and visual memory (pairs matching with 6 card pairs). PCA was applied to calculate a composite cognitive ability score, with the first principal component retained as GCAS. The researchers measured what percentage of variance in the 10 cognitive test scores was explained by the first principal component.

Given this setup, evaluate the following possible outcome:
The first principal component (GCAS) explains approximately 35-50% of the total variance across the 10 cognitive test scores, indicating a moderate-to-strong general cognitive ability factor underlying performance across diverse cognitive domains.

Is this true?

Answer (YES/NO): NO